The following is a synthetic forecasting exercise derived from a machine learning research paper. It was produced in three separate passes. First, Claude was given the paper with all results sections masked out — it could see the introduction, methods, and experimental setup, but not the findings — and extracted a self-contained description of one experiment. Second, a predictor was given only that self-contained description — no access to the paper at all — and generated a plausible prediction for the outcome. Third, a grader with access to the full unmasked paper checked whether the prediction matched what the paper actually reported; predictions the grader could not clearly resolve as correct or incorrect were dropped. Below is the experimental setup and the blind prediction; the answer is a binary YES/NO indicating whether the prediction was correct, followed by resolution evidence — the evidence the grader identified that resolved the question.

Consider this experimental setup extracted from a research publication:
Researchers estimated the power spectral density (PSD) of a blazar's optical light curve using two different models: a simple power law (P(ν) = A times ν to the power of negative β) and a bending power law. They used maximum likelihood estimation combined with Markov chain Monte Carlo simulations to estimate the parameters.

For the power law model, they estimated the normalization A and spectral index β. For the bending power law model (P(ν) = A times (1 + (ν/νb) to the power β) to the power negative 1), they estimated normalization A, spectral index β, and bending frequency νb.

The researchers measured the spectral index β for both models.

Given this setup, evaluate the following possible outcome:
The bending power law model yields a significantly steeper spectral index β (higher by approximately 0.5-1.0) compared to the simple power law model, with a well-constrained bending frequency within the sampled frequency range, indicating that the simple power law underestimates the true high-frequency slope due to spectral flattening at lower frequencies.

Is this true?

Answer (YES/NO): YES